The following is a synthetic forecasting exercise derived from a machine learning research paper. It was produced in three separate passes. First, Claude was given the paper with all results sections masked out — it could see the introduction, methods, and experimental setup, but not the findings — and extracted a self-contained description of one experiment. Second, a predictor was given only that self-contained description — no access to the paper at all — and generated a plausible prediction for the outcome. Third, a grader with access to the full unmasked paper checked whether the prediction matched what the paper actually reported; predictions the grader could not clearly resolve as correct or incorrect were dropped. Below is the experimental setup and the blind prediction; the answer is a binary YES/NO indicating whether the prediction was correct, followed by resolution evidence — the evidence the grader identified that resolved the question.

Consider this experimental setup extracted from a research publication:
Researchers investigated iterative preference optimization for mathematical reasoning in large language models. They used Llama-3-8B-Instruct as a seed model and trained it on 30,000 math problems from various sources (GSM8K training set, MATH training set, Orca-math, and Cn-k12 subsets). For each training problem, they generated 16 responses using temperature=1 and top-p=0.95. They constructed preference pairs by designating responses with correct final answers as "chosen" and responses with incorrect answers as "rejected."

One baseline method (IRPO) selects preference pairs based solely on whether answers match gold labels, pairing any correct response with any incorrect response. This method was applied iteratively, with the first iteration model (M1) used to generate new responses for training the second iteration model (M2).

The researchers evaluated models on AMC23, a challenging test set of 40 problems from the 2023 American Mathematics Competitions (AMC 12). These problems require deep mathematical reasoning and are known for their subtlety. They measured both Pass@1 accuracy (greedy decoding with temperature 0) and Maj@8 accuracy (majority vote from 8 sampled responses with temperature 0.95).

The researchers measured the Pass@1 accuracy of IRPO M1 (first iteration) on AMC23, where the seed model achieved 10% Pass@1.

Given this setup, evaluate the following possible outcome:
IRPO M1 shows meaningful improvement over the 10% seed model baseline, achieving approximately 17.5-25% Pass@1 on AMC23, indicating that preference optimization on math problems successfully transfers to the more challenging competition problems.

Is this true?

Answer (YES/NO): NO